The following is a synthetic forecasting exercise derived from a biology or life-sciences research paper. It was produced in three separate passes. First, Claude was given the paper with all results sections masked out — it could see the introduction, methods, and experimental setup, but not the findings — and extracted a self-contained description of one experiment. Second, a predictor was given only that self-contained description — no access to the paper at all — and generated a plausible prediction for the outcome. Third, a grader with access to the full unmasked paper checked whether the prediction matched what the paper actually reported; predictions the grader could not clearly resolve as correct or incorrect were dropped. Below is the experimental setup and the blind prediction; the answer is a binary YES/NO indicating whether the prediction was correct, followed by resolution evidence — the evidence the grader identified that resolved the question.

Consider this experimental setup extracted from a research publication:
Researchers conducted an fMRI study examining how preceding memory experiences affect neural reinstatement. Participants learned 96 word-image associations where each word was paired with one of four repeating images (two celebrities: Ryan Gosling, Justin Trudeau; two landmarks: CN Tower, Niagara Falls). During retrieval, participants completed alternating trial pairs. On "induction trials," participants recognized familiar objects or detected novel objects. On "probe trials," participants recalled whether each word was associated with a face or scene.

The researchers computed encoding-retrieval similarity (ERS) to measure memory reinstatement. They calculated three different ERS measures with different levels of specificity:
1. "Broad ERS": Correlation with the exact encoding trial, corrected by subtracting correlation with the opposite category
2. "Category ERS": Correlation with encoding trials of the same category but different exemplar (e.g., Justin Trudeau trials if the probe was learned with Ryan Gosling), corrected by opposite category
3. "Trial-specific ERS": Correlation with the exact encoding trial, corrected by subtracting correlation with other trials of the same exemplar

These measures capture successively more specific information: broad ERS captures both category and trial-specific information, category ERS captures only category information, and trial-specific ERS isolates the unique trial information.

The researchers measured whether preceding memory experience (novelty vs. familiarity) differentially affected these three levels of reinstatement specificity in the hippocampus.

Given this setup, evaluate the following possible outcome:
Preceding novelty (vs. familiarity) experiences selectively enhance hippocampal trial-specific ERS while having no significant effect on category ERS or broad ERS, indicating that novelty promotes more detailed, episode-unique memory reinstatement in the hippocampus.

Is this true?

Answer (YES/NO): NO